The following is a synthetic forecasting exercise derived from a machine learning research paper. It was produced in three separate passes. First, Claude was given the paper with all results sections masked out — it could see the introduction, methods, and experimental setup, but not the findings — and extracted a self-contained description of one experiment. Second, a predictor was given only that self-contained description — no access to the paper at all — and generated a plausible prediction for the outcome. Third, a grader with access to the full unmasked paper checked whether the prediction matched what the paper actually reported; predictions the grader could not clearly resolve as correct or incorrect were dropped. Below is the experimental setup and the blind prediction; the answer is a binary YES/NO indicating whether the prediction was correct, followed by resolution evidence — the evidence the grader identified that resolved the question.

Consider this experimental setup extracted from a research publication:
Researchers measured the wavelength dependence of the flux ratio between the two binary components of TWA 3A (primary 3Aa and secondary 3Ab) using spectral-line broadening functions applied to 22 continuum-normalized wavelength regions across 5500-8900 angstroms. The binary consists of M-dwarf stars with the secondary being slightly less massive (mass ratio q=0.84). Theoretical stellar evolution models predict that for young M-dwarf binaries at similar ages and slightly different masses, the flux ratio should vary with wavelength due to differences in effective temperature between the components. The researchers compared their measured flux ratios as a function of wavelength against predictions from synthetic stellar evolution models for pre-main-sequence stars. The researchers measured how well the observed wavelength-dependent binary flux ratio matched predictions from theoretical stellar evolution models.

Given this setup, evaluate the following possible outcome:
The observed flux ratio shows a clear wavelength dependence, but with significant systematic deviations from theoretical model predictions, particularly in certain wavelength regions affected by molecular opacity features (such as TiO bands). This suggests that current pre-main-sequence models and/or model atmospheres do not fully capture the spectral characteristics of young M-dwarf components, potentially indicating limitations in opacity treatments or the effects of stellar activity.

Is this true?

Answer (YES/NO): NO